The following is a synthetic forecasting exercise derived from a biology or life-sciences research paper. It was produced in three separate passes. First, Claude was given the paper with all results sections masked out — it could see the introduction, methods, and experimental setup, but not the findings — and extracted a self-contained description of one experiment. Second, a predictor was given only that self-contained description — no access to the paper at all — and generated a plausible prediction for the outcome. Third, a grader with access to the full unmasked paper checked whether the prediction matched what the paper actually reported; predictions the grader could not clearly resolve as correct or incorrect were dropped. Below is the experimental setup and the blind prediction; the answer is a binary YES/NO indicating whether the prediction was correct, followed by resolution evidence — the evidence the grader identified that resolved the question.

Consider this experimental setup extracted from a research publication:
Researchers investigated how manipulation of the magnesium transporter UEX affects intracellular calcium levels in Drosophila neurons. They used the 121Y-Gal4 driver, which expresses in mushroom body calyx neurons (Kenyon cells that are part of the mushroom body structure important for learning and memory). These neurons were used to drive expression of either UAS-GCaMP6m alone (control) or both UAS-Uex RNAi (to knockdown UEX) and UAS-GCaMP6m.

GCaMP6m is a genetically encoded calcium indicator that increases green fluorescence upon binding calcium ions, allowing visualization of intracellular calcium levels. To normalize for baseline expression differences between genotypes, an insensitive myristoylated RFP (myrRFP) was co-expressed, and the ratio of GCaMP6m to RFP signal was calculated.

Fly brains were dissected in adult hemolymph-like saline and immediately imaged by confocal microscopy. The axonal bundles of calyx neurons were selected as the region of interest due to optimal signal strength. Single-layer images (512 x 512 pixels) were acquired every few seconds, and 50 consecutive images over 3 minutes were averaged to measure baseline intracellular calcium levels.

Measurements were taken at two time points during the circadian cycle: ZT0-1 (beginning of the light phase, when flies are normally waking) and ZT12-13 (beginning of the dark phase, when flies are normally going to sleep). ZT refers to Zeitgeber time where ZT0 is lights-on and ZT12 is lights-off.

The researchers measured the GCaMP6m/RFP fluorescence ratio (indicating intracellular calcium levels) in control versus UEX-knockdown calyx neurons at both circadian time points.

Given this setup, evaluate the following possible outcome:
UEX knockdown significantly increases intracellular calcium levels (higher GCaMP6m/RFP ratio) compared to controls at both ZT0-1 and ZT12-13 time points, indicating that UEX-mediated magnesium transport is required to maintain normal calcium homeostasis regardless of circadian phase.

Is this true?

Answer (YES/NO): NO